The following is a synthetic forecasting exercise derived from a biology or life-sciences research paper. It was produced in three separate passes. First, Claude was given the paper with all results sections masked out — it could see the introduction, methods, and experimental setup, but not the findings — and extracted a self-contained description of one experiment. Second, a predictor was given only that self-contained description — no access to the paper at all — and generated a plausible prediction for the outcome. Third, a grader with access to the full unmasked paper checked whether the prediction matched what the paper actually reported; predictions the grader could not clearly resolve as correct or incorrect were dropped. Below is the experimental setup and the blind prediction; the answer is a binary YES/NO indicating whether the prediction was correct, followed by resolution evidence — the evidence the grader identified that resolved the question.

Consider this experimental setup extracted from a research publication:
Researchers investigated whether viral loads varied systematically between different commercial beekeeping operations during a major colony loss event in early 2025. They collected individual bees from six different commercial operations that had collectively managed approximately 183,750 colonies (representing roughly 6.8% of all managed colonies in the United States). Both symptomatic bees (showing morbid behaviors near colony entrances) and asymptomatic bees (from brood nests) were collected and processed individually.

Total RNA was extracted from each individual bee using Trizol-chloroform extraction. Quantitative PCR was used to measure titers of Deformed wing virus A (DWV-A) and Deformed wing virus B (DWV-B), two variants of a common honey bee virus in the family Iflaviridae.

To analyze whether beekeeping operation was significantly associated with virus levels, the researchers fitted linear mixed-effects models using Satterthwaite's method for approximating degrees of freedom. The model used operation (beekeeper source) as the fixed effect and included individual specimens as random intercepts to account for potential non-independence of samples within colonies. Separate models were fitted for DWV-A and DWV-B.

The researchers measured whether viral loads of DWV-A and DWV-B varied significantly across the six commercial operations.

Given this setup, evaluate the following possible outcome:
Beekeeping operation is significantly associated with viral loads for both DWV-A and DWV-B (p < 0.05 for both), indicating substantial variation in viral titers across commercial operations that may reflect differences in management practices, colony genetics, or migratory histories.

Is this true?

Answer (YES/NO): NO